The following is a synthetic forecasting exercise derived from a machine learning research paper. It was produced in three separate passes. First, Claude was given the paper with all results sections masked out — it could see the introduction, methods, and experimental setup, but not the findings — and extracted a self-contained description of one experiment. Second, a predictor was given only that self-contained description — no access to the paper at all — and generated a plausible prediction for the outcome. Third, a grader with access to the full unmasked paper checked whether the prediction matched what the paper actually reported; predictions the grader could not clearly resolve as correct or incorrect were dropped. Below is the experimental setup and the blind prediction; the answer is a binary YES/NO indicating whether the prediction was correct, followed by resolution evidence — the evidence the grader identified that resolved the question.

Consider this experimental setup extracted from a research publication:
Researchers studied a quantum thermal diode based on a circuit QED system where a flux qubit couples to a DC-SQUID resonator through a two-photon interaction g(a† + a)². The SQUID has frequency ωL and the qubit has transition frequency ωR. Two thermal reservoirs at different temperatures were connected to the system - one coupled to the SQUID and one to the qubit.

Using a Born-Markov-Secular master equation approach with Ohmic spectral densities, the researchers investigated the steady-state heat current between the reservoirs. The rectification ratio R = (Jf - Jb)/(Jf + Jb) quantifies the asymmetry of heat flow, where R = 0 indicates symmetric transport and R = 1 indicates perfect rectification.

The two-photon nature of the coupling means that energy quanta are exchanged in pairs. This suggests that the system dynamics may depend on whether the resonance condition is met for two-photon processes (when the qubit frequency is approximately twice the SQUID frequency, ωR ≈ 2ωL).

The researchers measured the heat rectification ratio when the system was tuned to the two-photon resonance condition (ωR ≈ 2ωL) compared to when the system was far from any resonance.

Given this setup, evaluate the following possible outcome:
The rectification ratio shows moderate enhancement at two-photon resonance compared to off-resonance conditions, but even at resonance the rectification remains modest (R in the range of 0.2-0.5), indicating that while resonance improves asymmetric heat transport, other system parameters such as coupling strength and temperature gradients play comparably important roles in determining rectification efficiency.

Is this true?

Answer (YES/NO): NO